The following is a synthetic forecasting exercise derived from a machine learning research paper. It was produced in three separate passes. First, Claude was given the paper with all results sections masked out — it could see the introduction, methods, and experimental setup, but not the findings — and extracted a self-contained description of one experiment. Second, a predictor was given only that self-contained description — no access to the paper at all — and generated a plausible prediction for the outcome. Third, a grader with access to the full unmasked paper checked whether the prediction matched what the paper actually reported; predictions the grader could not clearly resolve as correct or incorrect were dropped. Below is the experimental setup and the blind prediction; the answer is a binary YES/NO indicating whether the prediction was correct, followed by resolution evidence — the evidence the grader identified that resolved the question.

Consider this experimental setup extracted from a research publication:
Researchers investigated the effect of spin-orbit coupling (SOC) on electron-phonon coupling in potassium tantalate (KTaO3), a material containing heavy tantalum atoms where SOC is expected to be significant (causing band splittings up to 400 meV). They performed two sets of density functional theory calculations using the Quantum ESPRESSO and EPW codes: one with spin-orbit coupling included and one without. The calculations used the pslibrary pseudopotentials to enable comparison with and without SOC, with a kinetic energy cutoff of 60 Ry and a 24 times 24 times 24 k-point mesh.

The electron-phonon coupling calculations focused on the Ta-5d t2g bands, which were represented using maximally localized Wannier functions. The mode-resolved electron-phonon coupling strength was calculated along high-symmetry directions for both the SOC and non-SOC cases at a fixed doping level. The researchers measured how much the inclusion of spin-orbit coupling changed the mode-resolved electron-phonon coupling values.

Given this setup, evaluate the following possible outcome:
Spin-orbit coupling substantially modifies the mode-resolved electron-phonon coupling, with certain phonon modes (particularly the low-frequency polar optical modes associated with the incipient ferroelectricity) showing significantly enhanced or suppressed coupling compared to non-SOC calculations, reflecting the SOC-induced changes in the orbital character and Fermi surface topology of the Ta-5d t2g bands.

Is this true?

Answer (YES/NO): NO